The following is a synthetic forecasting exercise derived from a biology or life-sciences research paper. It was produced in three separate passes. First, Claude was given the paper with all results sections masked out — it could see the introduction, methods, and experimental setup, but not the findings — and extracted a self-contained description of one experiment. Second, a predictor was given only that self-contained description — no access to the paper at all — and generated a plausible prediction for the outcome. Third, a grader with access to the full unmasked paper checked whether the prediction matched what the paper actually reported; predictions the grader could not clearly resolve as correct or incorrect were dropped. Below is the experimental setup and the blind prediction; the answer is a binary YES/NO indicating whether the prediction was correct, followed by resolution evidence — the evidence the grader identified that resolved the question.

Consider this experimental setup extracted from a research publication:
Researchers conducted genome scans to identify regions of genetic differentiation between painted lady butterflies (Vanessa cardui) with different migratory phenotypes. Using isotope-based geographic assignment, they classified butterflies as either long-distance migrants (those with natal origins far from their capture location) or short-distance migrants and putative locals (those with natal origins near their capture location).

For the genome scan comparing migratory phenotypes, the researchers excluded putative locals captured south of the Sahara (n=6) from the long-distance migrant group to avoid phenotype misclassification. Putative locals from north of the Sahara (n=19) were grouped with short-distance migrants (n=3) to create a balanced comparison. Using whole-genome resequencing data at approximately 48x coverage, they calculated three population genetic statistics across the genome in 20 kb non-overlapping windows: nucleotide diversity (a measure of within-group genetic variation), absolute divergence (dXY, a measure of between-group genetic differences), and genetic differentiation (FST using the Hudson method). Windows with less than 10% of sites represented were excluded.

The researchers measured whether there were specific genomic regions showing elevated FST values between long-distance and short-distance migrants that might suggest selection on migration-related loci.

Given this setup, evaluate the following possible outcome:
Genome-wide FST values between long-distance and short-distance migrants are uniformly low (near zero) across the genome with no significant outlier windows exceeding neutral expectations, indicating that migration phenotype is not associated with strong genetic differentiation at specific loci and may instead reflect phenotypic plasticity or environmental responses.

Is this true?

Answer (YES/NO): YES